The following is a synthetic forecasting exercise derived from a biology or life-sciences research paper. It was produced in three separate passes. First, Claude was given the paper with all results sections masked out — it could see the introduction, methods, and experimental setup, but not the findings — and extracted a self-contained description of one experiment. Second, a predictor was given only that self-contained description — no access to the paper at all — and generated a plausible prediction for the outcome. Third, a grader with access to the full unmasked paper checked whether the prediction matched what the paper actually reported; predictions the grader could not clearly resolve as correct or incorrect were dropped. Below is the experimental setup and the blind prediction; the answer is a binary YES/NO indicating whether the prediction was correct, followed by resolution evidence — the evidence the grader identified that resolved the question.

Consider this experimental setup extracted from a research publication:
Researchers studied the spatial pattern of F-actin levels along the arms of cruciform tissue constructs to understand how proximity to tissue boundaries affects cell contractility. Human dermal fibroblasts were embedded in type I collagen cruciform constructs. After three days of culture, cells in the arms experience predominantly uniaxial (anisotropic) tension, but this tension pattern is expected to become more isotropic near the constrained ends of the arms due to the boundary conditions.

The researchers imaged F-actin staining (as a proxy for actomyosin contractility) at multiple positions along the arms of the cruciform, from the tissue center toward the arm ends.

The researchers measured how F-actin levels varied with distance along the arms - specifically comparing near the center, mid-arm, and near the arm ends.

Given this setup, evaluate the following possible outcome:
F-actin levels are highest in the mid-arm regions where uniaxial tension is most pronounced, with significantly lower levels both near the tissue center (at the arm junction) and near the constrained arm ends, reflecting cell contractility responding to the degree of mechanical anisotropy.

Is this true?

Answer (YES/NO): YES